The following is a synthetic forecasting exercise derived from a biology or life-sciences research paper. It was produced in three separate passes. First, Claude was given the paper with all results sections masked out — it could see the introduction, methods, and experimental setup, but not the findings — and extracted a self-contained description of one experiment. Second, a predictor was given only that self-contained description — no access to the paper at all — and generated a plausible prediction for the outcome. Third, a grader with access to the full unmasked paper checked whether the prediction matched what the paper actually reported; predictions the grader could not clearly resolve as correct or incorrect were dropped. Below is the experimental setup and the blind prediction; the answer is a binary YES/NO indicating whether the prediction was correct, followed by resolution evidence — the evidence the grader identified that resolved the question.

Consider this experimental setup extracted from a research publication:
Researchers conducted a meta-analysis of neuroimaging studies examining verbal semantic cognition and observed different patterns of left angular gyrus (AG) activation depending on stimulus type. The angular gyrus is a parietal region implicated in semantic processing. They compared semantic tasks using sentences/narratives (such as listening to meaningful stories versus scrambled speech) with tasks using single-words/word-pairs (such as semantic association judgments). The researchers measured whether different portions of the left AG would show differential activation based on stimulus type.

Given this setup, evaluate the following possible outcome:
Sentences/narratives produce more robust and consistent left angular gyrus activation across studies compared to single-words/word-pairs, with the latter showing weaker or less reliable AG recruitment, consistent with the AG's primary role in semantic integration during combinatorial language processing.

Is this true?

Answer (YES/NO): NO